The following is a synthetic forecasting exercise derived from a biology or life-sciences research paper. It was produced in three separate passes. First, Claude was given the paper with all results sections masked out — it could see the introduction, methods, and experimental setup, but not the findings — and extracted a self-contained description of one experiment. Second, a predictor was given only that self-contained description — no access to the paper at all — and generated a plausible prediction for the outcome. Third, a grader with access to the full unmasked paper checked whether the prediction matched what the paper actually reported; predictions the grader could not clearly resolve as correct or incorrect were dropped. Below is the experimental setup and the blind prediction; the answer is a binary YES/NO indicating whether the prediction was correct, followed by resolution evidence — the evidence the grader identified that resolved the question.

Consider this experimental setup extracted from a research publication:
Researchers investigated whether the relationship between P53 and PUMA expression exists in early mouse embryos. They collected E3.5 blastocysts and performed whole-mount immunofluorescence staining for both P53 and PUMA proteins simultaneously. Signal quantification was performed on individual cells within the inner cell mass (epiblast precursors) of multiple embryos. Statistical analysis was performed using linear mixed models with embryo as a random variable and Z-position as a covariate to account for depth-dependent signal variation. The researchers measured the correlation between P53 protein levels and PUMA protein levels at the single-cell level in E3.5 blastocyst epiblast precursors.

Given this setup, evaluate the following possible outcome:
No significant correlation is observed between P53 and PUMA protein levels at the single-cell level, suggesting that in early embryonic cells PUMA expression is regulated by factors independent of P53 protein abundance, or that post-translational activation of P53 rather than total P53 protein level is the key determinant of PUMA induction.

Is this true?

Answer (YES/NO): YES